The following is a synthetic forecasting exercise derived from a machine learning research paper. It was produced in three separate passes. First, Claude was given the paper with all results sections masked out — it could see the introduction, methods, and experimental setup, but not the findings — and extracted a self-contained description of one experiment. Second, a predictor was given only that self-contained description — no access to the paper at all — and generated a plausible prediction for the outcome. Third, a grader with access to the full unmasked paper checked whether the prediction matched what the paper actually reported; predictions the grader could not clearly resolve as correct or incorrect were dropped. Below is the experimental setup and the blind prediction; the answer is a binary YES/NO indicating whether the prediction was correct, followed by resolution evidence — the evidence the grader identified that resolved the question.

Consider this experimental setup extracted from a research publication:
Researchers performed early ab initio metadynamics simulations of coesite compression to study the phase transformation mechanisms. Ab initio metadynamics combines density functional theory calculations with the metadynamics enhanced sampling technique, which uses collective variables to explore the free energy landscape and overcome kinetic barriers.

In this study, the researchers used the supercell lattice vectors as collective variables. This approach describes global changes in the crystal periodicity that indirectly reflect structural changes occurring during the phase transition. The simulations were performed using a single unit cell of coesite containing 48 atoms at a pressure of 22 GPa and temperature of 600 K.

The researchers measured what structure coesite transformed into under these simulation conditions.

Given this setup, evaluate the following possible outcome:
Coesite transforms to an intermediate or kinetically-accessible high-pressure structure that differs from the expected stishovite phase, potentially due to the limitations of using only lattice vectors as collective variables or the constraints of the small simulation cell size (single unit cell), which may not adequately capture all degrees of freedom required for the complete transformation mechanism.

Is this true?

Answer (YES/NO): YES